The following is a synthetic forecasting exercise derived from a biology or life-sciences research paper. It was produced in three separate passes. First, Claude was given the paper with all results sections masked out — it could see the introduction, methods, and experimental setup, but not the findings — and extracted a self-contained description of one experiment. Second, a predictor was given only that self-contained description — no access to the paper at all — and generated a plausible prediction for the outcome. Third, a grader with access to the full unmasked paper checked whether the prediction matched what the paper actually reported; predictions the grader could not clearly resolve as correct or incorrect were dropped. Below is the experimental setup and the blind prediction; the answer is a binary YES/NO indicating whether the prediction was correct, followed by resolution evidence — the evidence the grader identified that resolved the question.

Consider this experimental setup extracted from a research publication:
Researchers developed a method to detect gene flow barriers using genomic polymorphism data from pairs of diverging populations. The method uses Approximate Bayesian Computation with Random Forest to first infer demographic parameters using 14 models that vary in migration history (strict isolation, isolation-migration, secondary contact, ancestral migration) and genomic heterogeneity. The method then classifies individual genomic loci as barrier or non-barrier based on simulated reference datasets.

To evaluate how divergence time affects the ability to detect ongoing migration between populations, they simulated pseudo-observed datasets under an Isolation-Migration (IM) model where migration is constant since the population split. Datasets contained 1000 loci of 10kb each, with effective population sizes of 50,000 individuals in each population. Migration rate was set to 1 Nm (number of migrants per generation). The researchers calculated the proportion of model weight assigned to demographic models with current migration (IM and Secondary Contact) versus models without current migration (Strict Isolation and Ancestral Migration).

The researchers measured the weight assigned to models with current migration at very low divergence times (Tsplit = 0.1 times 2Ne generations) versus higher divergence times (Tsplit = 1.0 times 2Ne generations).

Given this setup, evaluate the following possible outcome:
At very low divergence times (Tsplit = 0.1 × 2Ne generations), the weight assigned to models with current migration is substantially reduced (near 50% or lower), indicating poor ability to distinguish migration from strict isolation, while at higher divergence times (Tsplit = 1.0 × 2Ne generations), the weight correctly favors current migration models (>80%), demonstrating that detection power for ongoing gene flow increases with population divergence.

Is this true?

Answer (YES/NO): NO